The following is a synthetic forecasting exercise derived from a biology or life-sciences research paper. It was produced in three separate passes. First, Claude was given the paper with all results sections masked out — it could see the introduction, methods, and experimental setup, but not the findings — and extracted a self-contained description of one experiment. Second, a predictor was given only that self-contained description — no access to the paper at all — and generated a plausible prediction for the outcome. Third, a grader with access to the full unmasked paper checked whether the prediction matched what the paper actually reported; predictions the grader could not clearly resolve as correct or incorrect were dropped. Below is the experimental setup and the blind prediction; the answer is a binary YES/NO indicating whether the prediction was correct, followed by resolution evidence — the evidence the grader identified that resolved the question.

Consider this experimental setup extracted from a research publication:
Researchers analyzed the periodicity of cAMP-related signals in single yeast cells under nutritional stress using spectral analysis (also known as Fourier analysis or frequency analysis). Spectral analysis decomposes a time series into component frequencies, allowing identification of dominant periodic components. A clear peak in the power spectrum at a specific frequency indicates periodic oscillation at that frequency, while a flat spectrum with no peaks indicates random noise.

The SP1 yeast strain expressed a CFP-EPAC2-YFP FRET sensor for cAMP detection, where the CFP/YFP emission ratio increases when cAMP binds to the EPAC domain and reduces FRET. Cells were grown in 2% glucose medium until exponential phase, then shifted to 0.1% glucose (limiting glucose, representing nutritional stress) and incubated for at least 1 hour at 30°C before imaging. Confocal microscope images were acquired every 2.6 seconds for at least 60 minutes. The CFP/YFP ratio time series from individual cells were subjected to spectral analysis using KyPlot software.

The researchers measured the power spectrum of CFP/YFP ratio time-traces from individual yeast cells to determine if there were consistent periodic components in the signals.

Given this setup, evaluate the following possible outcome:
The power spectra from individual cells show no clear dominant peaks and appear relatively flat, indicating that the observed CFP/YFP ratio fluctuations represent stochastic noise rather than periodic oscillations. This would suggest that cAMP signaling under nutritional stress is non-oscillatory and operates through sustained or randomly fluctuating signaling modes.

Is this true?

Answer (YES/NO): NO